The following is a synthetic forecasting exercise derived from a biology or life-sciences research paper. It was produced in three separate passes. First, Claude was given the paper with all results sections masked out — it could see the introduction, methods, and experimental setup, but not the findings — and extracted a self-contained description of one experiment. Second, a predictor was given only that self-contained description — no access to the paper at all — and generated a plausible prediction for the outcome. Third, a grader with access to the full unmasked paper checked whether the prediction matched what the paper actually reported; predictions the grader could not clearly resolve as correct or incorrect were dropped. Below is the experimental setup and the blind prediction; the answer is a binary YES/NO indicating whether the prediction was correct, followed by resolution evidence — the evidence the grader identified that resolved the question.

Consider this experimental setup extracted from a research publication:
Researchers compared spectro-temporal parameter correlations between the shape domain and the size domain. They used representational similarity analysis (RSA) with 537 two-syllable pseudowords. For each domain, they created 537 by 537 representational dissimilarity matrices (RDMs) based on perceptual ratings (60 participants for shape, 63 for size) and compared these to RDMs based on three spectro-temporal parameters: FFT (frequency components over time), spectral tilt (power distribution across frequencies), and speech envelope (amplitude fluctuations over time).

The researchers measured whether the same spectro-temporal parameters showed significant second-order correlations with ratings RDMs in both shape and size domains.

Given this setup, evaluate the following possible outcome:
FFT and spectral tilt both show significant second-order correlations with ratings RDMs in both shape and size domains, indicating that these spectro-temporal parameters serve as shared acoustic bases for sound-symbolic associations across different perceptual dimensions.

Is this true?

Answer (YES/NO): YES